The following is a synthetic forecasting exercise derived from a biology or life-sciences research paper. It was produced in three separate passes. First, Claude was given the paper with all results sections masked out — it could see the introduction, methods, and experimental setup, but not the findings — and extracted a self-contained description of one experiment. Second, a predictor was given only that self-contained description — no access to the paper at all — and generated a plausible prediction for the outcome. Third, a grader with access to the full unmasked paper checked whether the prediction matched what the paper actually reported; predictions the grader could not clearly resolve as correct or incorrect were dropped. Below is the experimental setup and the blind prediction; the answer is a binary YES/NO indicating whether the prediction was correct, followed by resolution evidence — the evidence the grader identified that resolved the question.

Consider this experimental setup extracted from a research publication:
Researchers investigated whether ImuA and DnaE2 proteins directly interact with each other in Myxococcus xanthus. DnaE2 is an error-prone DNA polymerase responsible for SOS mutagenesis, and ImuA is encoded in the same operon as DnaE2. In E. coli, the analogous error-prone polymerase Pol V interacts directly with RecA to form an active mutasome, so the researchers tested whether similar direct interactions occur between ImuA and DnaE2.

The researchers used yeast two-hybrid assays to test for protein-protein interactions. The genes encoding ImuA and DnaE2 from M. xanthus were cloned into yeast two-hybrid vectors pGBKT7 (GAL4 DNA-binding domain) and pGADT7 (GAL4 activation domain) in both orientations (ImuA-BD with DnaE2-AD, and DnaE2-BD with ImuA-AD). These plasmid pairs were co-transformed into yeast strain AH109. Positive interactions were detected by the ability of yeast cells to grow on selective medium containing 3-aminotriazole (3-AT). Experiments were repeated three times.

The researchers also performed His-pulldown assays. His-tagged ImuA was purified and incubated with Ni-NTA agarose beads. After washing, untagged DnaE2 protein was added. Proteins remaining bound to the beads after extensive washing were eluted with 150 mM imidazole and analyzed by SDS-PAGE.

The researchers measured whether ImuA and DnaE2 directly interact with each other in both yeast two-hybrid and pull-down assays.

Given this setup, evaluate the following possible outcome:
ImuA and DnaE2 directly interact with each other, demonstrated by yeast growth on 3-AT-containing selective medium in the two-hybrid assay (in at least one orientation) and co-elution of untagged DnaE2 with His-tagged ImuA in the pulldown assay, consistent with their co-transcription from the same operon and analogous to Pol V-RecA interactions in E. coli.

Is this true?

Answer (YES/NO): NO